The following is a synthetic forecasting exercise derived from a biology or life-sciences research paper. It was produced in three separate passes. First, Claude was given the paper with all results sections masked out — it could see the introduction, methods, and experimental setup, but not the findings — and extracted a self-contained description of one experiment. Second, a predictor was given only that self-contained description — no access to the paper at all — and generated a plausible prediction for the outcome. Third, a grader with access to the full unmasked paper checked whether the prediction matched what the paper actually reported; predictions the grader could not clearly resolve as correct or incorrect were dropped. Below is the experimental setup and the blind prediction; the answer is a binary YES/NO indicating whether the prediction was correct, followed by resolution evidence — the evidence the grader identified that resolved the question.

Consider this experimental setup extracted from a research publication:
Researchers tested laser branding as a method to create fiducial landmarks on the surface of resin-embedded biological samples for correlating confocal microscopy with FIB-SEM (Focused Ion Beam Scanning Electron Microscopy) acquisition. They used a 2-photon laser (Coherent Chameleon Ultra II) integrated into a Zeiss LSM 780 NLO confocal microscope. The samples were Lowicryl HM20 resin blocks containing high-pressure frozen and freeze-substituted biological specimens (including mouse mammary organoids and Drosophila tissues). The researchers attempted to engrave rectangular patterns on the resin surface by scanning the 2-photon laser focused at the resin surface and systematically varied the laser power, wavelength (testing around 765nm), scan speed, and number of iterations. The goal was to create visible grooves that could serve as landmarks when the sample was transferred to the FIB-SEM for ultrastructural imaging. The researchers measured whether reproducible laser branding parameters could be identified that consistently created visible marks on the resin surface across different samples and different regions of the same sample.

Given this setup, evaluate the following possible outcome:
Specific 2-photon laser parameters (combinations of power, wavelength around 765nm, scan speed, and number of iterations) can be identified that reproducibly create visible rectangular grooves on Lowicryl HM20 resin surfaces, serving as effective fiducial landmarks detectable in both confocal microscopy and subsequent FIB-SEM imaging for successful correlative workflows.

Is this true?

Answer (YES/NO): NO